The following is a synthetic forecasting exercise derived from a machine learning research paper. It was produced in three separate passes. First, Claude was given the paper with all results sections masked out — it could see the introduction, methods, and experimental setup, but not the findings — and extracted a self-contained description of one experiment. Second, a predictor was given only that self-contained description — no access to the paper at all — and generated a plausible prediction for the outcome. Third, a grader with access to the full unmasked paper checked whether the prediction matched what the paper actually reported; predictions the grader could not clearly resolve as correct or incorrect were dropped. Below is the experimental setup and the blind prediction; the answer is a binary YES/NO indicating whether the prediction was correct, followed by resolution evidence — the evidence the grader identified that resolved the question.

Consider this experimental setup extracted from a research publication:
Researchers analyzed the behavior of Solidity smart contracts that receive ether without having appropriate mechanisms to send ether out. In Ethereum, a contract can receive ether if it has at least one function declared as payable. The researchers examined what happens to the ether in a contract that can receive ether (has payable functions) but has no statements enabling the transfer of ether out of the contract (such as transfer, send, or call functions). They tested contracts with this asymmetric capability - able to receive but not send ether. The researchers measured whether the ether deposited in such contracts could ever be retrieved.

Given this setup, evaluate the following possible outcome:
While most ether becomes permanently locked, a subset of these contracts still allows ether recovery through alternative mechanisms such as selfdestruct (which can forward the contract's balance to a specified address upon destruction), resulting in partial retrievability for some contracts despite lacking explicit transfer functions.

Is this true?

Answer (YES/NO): NO